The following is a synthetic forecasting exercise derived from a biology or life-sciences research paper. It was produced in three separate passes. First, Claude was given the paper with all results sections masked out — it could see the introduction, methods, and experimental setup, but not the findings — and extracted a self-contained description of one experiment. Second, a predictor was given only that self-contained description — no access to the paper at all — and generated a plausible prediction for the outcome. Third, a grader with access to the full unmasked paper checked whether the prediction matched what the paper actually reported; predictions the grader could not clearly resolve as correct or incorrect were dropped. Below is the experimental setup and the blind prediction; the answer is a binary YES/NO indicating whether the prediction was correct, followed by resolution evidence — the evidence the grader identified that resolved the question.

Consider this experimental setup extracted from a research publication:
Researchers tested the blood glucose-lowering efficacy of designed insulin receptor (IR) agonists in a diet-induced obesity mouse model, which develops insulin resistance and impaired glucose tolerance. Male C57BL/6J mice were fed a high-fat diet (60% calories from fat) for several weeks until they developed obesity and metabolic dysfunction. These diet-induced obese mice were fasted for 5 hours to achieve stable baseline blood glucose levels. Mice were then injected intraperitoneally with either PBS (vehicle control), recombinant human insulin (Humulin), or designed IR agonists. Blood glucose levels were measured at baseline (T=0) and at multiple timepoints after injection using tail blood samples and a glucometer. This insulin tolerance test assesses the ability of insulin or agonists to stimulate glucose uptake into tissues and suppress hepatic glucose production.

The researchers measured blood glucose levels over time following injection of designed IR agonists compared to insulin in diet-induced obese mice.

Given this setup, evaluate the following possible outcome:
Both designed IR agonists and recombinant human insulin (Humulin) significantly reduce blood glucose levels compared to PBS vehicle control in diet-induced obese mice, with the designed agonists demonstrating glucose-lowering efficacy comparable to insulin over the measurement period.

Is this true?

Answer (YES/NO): NO